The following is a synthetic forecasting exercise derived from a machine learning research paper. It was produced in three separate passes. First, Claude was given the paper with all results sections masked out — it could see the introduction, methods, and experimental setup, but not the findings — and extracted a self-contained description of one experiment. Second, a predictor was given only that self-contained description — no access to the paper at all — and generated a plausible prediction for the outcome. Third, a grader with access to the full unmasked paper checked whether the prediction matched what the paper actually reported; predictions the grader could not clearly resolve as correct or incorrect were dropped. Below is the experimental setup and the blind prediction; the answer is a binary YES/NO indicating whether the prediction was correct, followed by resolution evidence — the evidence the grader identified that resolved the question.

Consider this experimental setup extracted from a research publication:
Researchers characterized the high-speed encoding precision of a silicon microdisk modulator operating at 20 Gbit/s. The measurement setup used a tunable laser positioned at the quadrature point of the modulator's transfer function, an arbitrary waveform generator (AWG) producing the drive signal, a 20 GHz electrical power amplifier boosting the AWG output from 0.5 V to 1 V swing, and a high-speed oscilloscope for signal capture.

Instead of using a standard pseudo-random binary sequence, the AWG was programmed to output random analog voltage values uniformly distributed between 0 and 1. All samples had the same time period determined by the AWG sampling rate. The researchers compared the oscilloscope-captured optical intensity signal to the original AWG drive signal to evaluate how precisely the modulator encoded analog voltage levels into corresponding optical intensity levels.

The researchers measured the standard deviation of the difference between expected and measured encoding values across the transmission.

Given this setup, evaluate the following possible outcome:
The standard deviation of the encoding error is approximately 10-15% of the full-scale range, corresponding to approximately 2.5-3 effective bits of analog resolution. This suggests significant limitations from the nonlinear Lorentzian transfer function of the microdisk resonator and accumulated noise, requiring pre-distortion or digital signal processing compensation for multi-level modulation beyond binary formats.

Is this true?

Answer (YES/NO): NO